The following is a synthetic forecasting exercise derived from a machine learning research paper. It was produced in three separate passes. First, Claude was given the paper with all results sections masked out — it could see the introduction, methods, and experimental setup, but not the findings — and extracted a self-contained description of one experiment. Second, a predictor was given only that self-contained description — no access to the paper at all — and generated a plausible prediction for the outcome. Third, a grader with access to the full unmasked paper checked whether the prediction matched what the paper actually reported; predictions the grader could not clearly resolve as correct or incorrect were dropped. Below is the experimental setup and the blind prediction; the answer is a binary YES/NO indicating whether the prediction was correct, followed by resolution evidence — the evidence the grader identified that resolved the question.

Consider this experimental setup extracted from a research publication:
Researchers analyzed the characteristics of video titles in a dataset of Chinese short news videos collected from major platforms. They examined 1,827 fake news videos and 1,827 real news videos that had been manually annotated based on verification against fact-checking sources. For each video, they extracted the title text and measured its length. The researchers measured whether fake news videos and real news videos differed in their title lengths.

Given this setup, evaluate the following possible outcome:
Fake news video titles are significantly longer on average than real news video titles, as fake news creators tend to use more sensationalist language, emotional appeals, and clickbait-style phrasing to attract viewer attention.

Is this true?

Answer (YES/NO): NO